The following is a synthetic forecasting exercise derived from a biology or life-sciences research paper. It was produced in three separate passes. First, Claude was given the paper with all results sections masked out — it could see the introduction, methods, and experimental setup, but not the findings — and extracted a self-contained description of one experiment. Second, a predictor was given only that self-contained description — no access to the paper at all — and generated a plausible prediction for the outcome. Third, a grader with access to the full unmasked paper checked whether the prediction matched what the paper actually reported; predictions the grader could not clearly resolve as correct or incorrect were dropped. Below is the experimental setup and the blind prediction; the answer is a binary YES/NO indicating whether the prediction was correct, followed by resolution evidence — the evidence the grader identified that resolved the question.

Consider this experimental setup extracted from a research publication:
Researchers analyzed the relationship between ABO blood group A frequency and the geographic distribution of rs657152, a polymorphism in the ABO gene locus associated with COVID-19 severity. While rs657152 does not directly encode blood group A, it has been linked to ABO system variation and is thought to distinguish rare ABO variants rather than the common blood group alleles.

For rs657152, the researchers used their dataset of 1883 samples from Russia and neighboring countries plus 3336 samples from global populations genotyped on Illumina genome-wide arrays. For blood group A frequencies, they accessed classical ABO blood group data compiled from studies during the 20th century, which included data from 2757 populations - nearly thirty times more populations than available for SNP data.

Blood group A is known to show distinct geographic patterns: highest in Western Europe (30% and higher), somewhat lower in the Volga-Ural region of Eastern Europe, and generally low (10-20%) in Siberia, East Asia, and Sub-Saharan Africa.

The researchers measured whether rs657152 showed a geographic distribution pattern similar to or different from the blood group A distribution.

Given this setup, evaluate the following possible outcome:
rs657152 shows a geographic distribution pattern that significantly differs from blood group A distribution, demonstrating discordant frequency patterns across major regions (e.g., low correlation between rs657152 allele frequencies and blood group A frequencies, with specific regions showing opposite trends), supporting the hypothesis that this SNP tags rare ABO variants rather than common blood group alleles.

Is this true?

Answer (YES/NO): YES